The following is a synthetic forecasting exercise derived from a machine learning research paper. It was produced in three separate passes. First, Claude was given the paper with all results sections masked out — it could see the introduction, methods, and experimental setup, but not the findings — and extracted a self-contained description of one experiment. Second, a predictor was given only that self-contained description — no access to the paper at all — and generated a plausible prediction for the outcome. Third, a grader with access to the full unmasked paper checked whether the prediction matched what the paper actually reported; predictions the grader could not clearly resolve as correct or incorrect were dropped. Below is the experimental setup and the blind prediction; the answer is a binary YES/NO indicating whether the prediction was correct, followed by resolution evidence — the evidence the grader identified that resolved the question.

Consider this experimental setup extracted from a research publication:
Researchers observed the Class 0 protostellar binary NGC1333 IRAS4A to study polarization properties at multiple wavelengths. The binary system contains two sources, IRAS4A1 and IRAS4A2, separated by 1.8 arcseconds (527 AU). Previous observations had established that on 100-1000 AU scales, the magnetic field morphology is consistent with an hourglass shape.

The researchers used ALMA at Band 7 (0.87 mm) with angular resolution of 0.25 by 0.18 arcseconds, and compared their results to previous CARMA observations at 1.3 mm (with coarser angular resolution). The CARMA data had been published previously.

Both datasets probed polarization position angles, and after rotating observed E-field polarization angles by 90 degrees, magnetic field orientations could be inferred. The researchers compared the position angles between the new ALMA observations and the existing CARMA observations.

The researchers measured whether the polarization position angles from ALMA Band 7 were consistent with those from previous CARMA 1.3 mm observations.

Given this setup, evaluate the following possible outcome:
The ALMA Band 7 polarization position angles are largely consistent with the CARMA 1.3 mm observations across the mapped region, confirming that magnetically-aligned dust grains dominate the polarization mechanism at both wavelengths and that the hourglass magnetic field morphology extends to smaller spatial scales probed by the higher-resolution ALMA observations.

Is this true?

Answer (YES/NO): YES